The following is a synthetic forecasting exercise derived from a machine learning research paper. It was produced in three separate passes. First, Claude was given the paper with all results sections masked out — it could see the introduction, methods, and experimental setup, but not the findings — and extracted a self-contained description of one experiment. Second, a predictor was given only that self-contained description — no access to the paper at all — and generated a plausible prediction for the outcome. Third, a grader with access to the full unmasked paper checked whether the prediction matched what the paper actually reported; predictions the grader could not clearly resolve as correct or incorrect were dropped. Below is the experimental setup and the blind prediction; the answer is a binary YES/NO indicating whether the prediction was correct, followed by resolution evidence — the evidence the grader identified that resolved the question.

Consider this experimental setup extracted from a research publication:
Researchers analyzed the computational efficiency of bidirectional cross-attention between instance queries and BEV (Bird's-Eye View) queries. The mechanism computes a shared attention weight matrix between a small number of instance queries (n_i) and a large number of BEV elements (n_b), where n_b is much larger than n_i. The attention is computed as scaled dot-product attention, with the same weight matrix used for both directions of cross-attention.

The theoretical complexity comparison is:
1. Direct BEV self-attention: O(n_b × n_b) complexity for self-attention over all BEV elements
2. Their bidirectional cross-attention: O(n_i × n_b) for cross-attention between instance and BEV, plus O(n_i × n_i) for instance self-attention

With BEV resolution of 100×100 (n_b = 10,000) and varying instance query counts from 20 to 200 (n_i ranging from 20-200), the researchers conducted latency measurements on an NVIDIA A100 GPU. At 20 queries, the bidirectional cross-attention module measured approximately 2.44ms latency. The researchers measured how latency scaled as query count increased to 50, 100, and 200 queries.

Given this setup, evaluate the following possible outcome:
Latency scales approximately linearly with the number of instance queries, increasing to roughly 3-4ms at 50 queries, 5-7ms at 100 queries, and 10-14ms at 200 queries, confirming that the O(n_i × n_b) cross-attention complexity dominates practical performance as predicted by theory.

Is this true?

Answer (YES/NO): NO